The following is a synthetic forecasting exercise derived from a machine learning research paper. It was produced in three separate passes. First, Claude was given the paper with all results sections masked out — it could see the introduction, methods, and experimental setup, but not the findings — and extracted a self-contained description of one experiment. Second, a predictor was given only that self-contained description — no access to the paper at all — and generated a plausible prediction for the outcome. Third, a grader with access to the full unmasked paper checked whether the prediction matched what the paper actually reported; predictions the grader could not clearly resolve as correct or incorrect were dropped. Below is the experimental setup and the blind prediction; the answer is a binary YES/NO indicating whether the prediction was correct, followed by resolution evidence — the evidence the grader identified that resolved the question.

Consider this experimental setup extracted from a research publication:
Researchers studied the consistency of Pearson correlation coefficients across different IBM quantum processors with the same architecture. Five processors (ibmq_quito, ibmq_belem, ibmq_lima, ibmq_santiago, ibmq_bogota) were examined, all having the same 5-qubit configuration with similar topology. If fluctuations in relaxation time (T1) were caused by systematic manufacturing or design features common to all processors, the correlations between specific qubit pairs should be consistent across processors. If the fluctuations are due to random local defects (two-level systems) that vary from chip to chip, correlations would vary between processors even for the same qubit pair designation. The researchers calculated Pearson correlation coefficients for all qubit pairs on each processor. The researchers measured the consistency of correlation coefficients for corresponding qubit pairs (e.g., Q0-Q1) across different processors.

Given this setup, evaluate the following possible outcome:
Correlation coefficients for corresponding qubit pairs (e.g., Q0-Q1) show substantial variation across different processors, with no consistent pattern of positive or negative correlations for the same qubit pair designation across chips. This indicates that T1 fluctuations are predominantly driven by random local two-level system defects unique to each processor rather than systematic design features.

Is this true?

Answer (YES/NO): YES